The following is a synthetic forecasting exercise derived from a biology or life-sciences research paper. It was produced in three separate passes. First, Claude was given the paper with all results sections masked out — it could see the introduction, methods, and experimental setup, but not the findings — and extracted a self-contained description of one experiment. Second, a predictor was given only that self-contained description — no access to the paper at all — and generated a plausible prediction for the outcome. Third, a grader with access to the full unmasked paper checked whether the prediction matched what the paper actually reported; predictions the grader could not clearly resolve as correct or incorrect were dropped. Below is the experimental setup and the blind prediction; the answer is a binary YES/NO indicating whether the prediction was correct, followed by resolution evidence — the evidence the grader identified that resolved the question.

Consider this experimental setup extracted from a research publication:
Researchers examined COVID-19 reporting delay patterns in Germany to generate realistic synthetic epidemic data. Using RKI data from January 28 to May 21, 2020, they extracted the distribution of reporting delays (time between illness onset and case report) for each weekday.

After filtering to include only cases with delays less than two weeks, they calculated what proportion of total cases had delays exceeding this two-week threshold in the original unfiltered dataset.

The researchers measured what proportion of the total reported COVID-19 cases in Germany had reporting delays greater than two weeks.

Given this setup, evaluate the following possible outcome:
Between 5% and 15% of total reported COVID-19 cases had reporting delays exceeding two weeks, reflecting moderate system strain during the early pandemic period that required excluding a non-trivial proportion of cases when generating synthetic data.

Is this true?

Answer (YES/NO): YES